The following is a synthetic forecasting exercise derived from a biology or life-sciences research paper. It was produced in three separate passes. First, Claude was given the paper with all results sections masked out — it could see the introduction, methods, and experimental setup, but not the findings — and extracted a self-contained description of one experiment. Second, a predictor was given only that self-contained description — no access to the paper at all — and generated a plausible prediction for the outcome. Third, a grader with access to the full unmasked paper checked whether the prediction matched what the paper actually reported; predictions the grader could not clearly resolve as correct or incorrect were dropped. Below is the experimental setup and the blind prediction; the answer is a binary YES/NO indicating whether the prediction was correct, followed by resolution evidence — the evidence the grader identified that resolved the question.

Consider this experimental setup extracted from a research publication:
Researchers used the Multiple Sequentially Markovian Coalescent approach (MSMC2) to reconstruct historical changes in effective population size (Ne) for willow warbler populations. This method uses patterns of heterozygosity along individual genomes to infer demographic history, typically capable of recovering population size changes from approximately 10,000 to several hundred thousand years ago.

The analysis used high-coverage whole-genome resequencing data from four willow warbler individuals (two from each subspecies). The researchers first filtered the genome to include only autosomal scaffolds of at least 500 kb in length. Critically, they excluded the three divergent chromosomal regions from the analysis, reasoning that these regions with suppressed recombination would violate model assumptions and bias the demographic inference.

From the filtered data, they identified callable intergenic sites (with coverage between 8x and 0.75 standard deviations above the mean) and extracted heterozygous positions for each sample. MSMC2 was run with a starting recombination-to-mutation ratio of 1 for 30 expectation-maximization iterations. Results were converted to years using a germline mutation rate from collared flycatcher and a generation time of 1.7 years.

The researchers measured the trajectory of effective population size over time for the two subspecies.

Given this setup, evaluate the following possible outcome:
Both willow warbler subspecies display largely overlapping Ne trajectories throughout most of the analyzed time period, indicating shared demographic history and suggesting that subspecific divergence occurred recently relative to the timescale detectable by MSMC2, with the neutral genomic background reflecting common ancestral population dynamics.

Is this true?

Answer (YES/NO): NO